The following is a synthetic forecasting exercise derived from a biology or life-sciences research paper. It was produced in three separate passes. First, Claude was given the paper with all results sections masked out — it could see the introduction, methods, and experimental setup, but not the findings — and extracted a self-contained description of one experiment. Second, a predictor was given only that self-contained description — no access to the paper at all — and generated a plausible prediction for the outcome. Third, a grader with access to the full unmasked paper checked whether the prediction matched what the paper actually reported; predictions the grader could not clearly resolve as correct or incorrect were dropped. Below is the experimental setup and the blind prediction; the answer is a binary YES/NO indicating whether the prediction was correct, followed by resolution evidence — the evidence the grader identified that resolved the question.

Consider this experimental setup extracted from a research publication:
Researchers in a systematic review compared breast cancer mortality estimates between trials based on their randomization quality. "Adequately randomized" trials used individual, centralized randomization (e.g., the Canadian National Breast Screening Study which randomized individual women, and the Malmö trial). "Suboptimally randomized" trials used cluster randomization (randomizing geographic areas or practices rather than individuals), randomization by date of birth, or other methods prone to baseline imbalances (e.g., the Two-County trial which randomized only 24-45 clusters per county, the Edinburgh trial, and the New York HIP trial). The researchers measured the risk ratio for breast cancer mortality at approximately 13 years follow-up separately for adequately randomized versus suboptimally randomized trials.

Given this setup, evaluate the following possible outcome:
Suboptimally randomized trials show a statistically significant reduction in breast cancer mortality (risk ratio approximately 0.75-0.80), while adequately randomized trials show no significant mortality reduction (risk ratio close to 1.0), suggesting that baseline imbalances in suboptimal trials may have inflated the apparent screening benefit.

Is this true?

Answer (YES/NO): YES